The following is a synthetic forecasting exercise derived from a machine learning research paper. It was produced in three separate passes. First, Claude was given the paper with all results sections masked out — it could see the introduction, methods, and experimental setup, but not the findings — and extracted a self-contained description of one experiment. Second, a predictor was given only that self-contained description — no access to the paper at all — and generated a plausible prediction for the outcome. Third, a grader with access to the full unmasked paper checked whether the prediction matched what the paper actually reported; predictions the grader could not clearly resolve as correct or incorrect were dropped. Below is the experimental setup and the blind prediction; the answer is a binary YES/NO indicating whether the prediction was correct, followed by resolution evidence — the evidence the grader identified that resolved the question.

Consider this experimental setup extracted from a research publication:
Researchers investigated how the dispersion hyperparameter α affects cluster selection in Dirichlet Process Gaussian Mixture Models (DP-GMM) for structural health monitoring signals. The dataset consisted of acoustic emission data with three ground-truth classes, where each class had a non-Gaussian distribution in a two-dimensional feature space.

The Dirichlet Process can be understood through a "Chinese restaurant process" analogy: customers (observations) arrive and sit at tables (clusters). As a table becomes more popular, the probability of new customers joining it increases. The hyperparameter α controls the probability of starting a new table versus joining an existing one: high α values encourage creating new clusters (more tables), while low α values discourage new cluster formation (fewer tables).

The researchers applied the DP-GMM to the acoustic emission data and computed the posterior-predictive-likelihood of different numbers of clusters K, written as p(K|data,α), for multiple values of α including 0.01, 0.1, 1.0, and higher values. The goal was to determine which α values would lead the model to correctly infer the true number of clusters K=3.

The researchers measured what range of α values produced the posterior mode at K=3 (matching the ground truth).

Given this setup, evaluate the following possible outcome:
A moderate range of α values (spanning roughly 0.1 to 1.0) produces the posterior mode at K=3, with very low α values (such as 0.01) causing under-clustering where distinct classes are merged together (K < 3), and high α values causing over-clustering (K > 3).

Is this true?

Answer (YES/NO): NO